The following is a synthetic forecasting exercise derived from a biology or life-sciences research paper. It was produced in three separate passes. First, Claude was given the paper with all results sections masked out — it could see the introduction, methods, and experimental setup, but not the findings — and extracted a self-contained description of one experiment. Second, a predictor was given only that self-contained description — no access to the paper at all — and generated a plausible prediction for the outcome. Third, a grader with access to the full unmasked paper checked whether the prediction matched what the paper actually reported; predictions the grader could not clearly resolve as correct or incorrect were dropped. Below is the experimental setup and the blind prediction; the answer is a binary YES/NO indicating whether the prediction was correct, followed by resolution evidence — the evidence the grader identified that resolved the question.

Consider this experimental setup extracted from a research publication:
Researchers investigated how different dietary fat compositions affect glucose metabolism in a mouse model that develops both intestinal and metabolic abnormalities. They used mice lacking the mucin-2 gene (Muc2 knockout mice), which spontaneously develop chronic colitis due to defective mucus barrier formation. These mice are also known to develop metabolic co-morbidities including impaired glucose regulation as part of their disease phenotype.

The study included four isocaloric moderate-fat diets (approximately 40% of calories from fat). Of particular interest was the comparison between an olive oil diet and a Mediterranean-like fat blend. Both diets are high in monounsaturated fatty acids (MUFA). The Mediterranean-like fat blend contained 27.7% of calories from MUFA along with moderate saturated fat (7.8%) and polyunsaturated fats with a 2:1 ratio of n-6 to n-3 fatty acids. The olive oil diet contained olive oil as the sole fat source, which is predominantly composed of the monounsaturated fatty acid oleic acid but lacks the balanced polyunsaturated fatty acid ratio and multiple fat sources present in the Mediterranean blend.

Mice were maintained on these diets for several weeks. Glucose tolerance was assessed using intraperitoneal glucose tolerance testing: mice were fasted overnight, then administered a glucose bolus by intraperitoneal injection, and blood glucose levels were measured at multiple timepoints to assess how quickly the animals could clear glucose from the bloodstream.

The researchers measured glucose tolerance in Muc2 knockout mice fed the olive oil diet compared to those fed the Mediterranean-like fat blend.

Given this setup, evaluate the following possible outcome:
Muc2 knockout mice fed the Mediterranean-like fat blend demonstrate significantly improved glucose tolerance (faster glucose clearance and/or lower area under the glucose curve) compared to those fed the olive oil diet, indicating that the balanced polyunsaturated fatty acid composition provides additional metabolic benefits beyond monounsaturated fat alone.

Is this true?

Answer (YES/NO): YES